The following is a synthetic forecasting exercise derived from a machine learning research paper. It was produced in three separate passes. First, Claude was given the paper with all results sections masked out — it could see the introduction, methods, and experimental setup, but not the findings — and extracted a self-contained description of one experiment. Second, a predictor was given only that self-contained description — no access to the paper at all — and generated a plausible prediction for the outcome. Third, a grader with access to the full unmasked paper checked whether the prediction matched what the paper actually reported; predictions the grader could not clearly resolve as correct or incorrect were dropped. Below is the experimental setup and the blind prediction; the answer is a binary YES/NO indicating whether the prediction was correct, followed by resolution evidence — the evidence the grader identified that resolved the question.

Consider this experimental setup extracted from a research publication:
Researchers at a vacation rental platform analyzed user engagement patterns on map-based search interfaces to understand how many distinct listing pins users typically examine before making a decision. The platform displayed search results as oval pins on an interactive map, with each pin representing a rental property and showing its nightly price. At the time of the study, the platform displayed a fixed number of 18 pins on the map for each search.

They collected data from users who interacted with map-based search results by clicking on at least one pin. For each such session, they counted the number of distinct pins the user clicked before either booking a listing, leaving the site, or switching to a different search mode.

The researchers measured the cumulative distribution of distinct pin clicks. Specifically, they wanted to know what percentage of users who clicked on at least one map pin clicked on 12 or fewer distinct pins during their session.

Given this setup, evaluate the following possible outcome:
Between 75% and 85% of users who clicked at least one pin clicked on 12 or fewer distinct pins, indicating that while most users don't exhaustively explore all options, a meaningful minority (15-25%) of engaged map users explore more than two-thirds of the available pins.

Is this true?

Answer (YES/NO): NO